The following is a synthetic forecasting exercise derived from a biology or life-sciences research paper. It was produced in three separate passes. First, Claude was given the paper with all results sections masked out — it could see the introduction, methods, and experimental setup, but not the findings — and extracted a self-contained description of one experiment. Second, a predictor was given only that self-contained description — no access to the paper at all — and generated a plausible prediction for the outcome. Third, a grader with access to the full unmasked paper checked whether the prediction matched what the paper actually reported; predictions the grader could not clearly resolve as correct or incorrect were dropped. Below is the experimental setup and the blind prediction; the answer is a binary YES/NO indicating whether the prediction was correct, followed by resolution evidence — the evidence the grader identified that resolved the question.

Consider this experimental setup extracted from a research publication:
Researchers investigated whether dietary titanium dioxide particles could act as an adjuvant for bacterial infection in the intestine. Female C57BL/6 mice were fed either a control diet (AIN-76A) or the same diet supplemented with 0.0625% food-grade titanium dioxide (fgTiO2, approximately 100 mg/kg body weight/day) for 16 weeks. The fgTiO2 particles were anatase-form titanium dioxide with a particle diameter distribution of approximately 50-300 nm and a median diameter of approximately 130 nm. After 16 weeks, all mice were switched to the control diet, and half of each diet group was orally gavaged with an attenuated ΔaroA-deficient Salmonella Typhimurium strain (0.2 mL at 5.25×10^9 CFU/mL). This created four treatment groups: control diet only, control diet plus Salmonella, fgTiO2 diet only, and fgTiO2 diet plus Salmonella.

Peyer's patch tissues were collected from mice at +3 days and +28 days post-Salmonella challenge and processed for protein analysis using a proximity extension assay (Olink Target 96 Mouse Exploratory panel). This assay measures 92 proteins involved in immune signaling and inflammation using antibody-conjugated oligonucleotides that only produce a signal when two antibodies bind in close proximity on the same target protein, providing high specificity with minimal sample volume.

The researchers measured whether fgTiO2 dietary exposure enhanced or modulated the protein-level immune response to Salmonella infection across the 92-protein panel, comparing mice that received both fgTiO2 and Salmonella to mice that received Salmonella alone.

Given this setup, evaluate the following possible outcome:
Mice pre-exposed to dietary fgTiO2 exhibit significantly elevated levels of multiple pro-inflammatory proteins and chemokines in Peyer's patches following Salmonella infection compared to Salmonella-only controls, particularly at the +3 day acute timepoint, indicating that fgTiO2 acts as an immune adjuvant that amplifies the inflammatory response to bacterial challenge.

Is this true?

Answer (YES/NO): NO